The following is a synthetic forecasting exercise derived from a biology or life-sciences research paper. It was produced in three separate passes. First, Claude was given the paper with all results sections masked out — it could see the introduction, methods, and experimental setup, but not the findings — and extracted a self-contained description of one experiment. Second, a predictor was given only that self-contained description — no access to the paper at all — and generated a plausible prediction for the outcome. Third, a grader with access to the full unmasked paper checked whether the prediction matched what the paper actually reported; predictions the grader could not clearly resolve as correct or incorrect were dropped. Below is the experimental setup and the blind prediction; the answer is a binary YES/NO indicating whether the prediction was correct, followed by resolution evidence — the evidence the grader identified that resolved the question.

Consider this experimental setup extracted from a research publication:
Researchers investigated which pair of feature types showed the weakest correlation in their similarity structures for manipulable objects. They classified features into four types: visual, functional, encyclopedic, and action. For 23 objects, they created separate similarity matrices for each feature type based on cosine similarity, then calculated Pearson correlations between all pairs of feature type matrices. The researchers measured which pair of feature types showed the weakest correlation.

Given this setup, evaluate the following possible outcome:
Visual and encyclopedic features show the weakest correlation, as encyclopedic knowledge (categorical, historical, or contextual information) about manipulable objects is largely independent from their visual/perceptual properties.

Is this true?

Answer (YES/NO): NO